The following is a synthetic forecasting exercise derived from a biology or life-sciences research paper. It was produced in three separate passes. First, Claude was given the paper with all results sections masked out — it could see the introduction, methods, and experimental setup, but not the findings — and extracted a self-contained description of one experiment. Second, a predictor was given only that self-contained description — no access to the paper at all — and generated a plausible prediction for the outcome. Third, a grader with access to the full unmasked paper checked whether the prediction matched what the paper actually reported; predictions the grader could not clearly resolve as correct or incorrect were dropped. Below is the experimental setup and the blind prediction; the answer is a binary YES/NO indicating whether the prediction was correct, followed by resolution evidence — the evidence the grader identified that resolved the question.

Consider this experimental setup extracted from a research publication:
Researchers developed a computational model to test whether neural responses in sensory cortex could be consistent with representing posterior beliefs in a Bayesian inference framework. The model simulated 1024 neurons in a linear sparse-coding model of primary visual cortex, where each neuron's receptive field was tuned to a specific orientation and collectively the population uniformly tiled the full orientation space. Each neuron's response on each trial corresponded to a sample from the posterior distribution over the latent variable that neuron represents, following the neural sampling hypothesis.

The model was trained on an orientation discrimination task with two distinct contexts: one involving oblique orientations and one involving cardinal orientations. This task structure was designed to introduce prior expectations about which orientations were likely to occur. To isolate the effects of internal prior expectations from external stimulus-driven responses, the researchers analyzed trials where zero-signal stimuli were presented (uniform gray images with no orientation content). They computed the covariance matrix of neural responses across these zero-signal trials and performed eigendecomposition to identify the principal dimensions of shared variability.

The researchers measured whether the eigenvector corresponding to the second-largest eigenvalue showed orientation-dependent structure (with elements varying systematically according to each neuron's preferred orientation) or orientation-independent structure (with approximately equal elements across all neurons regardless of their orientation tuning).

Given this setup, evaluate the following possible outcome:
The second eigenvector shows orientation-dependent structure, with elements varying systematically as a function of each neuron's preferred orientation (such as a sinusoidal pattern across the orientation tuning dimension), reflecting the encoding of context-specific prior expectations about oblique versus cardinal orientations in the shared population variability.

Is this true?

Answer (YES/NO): NO